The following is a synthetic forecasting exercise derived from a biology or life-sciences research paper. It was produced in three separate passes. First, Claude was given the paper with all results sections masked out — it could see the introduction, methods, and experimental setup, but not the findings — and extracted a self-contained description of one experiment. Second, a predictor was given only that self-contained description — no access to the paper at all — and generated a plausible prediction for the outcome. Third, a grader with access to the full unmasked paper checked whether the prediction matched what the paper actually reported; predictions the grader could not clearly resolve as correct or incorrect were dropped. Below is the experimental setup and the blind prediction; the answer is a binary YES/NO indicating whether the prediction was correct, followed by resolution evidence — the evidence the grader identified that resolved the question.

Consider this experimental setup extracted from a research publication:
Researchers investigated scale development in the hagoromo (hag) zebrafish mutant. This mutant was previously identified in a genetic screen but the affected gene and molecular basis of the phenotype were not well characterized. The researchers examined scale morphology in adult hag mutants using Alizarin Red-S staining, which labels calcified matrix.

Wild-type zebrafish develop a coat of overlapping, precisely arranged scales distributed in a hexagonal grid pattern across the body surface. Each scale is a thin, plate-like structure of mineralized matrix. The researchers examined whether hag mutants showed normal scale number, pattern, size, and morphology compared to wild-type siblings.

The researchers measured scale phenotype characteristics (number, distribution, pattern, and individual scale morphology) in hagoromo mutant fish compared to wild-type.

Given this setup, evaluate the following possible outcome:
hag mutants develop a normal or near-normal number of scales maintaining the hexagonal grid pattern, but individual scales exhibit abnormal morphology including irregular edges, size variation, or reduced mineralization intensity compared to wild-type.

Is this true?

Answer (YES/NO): NO